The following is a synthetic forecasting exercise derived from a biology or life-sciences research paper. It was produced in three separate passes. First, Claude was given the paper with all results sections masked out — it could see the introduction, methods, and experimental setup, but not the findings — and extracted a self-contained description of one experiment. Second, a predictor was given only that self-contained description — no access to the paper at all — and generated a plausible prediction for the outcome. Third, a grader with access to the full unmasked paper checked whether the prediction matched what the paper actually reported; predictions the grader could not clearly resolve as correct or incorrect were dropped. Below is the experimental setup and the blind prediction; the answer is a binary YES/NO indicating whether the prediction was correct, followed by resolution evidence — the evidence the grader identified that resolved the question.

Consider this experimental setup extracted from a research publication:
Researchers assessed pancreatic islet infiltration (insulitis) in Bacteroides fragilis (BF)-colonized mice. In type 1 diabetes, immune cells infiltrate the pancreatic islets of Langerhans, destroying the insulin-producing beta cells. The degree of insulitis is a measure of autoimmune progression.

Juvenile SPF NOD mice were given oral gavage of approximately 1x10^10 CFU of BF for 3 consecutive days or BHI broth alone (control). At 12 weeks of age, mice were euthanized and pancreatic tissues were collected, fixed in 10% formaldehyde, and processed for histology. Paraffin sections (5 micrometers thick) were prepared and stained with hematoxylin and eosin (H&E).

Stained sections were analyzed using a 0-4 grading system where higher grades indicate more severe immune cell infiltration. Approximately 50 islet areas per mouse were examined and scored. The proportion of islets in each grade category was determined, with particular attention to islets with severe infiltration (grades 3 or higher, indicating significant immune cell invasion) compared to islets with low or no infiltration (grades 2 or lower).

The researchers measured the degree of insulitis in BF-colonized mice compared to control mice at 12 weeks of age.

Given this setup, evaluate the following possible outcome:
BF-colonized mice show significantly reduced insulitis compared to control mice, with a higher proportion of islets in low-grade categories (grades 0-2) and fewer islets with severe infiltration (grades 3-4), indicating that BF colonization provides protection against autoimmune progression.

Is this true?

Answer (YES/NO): NO